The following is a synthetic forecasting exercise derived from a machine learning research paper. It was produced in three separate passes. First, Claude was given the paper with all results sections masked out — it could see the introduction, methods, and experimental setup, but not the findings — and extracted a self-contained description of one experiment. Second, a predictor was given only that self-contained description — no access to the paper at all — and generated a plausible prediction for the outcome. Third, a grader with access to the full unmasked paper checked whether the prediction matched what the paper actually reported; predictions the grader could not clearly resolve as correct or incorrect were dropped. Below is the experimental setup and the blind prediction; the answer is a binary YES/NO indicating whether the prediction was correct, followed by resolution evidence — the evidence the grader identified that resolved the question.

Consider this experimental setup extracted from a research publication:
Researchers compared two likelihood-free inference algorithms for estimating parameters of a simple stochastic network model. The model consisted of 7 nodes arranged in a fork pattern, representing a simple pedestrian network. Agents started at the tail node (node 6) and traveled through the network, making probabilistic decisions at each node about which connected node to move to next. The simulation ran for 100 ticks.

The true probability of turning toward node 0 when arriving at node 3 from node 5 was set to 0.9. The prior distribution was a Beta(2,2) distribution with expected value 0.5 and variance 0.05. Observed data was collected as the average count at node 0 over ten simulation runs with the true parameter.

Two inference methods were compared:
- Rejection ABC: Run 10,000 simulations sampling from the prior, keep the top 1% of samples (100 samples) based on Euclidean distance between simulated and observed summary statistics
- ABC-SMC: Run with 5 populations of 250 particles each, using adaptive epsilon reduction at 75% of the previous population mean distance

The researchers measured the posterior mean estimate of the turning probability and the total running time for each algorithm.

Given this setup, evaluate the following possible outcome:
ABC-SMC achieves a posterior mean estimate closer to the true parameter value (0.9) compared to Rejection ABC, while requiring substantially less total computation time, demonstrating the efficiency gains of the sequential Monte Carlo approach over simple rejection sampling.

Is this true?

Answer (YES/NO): NO